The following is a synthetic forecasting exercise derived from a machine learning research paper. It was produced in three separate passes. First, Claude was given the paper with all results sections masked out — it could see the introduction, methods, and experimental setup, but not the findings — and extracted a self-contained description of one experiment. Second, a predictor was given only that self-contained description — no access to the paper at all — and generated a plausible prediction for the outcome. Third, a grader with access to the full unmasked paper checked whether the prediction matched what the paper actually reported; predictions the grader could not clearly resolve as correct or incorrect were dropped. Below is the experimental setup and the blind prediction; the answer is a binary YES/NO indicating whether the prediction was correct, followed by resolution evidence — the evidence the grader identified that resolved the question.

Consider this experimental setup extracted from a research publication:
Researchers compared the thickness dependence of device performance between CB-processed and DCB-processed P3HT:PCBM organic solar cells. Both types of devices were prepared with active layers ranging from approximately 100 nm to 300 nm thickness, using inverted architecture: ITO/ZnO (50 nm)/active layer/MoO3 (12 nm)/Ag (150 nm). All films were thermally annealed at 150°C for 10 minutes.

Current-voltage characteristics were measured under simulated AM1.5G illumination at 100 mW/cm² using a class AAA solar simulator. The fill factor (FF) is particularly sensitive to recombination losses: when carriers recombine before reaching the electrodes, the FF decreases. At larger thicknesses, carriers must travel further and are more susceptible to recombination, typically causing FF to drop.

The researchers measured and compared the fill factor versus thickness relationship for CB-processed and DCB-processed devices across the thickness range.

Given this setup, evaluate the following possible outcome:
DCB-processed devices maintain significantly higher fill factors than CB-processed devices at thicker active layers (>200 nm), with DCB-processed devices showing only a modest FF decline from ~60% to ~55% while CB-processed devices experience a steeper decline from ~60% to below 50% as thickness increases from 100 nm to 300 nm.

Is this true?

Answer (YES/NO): NO